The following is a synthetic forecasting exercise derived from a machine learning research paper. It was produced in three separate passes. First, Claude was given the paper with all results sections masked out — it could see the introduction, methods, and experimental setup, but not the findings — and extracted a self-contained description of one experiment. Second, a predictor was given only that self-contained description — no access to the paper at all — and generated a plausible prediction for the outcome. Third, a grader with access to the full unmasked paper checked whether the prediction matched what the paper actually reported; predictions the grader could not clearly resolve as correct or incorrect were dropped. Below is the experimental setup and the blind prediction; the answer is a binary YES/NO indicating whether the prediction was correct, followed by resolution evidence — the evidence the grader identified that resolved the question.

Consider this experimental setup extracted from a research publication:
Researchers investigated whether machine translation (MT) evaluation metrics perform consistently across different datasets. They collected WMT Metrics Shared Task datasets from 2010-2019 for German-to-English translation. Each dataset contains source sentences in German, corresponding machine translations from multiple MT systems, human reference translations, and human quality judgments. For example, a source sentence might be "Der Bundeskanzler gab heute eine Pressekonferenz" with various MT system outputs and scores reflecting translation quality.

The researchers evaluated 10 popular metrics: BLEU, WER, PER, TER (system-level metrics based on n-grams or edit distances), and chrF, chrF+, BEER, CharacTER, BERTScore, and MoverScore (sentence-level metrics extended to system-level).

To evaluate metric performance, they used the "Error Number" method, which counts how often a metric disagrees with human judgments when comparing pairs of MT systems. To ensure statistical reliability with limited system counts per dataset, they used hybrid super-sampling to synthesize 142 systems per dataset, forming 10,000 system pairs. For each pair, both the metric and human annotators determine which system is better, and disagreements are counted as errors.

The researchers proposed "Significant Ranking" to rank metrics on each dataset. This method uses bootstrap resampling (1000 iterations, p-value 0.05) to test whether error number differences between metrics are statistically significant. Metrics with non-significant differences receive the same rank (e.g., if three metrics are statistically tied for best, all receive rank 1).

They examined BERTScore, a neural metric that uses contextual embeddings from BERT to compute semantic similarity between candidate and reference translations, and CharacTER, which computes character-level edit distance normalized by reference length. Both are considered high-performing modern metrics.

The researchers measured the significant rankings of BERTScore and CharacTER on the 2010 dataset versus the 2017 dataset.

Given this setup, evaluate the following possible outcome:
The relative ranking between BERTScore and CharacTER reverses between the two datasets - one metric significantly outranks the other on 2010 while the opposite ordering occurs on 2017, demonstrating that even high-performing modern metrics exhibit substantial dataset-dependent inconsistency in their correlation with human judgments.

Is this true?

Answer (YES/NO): YES